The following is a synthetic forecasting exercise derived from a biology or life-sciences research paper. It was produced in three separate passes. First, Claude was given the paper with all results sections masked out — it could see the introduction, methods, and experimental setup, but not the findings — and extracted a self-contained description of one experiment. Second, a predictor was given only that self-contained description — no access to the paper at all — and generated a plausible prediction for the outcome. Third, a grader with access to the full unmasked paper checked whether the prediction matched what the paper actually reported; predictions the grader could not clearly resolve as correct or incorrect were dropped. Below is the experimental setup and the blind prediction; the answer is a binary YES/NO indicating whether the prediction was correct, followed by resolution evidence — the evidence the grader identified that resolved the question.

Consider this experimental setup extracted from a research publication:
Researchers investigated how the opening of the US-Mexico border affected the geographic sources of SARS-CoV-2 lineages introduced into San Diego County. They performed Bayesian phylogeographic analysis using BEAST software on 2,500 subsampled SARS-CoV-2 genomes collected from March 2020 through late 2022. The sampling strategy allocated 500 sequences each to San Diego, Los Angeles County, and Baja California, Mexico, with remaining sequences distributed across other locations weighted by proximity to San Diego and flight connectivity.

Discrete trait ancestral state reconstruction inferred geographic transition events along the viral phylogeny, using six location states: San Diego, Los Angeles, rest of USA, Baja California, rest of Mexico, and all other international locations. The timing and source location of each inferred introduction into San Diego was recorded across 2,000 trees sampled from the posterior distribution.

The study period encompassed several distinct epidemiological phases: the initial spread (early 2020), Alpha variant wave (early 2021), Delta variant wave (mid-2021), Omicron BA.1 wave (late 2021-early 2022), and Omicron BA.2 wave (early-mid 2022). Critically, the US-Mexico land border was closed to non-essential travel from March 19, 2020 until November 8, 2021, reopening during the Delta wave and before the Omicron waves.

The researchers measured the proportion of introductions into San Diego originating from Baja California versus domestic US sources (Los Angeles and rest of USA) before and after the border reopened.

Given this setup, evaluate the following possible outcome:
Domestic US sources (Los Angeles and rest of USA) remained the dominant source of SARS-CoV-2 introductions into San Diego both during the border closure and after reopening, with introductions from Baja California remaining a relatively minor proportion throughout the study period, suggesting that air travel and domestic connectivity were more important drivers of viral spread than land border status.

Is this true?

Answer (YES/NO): NO